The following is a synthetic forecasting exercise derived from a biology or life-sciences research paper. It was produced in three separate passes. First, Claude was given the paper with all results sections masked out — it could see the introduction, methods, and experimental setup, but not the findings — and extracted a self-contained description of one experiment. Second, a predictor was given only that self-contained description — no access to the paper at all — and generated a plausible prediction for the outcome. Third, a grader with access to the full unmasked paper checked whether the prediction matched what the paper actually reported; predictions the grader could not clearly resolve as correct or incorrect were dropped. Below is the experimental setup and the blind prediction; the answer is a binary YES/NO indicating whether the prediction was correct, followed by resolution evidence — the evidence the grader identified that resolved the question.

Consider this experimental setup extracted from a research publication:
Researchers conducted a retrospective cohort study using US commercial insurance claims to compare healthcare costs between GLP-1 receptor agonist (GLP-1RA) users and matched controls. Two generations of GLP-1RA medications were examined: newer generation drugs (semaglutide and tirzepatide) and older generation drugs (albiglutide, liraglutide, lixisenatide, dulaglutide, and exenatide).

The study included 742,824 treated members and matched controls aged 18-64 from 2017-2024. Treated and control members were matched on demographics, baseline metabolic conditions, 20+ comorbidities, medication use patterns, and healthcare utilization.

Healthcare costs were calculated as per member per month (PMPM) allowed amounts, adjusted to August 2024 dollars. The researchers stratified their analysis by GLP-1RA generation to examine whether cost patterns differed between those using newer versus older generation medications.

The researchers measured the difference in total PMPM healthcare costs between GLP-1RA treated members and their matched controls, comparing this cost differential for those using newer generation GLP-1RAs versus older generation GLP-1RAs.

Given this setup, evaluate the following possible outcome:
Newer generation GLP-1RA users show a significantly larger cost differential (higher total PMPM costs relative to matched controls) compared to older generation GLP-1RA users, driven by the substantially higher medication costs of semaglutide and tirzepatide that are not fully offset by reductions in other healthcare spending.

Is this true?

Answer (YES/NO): NO